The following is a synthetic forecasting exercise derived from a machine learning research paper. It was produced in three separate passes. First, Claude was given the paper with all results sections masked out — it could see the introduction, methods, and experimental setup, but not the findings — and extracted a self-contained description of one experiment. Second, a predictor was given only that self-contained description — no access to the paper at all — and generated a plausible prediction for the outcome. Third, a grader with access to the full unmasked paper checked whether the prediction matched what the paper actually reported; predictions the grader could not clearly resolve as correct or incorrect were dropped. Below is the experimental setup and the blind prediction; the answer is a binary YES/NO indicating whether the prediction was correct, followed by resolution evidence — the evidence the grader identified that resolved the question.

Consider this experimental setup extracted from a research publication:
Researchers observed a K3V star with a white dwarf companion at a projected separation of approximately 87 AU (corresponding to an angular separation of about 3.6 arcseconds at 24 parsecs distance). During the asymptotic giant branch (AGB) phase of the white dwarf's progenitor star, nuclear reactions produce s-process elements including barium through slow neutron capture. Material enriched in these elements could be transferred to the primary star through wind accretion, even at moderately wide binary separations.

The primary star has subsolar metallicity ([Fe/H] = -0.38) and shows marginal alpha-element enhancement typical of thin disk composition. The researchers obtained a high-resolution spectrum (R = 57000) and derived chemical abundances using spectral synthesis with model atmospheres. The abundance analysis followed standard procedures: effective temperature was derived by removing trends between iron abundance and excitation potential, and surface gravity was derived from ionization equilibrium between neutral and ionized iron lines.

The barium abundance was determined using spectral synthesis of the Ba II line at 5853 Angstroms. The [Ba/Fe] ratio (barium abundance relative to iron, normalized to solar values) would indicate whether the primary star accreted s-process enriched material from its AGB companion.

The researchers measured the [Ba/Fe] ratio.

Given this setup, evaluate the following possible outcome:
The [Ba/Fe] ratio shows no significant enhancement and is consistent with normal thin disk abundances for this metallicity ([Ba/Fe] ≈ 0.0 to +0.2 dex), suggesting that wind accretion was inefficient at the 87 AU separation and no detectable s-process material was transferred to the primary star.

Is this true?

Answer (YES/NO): YES